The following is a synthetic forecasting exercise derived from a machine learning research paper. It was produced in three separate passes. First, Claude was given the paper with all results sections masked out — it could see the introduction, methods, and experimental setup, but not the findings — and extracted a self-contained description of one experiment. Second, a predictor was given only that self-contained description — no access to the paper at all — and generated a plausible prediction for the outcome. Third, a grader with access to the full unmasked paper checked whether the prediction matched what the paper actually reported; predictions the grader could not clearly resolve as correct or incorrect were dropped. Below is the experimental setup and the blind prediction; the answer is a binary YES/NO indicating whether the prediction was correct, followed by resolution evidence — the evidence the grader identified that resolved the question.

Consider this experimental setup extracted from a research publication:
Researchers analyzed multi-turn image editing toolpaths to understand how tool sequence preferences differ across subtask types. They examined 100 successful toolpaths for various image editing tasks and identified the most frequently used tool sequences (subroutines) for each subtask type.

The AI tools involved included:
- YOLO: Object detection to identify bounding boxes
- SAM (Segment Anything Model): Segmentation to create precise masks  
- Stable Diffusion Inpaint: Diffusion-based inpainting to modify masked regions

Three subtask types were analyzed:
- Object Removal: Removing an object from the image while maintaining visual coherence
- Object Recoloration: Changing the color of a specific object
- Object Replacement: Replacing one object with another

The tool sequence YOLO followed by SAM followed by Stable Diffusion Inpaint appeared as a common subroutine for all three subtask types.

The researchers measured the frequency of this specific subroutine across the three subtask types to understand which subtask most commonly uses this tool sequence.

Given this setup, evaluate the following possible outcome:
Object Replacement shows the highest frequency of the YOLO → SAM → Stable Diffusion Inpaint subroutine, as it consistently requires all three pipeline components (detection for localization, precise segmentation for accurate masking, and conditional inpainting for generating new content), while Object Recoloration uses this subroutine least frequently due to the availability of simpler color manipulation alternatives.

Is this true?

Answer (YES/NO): NO